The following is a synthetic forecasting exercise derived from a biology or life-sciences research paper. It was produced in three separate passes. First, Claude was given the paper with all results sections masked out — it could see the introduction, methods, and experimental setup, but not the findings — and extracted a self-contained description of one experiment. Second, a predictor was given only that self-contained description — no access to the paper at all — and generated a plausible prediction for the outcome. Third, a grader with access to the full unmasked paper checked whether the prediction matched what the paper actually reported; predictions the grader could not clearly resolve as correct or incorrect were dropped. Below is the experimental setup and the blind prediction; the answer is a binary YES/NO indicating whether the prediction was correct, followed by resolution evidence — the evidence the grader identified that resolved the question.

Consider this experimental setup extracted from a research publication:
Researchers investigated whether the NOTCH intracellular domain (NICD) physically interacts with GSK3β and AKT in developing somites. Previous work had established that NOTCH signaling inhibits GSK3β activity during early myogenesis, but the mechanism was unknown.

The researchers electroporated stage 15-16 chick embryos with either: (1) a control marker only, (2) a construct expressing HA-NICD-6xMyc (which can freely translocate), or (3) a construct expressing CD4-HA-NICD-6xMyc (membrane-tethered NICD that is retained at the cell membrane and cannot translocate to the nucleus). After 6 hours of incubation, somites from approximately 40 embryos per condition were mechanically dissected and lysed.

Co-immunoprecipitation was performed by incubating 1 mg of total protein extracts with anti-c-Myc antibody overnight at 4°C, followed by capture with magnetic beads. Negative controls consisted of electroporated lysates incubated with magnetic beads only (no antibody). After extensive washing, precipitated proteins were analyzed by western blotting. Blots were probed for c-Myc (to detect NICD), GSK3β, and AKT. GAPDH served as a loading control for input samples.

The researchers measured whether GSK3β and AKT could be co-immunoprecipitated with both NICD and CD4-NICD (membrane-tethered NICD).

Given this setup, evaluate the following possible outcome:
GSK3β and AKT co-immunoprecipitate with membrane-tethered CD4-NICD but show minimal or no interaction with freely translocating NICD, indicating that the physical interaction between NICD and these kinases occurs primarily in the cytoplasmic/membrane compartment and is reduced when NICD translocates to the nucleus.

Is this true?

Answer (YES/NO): NO